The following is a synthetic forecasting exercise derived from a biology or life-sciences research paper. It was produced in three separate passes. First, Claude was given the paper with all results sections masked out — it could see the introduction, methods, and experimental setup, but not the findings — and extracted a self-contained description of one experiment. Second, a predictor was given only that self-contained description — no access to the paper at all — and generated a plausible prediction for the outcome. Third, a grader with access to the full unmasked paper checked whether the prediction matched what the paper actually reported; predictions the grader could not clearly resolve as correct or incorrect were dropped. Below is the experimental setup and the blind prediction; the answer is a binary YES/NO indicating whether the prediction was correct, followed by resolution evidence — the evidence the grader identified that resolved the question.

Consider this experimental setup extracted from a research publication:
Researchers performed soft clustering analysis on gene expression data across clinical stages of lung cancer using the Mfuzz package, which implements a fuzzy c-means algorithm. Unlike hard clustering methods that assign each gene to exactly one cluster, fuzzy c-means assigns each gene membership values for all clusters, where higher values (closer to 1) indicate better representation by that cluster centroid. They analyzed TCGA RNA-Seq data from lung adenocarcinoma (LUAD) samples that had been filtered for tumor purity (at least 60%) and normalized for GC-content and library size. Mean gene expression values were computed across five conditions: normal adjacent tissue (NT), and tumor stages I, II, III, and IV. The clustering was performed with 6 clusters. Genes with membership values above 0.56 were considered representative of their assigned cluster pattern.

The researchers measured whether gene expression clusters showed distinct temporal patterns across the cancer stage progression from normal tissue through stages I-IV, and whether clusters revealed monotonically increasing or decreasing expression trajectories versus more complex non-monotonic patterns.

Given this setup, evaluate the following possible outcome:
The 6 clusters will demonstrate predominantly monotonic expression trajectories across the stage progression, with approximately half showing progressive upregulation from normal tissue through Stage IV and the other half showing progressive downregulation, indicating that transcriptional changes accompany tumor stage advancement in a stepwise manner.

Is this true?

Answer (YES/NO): NO